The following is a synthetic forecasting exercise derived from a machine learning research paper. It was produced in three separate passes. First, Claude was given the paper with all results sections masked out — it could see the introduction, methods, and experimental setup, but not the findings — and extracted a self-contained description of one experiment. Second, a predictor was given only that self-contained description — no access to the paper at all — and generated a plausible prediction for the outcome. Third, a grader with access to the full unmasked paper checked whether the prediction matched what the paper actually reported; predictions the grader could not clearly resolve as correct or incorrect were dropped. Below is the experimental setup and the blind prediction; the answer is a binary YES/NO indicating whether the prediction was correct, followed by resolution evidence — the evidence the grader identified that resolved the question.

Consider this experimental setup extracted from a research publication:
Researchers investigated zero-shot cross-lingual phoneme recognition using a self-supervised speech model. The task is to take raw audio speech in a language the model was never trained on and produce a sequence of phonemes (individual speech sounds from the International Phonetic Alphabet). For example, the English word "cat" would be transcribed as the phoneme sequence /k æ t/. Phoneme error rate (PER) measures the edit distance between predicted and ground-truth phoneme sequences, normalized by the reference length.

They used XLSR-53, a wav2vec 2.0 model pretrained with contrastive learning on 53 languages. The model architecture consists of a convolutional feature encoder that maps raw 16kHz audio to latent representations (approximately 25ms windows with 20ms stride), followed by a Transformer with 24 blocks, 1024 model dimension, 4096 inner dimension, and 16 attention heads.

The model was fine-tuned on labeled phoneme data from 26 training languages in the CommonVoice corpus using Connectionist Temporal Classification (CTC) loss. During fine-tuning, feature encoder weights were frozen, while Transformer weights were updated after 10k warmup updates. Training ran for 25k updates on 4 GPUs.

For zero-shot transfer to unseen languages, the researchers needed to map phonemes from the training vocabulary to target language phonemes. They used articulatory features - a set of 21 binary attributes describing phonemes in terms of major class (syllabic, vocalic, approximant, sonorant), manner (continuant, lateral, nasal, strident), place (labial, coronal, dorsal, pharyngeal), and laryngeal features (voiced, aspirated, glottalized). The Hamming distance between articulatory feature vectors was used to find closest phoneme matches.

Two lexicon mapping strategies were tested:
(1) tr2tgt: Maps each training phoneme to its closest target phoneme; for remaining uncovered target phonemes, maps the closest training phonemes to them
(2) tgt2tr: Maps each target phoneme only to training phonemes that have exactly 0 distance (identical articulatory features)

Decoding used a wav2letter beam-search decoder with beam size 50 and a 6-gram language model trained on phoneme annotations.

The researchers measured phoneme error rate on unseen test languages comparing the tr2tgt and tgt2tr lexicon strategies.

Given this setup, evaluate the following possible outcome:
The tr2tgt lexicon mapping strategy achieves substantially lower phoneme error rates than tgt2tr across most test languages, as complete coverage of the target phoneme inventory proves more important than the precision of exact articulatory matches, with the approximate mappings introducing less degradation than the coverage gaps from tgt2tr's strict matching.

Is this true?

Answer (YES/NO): NO